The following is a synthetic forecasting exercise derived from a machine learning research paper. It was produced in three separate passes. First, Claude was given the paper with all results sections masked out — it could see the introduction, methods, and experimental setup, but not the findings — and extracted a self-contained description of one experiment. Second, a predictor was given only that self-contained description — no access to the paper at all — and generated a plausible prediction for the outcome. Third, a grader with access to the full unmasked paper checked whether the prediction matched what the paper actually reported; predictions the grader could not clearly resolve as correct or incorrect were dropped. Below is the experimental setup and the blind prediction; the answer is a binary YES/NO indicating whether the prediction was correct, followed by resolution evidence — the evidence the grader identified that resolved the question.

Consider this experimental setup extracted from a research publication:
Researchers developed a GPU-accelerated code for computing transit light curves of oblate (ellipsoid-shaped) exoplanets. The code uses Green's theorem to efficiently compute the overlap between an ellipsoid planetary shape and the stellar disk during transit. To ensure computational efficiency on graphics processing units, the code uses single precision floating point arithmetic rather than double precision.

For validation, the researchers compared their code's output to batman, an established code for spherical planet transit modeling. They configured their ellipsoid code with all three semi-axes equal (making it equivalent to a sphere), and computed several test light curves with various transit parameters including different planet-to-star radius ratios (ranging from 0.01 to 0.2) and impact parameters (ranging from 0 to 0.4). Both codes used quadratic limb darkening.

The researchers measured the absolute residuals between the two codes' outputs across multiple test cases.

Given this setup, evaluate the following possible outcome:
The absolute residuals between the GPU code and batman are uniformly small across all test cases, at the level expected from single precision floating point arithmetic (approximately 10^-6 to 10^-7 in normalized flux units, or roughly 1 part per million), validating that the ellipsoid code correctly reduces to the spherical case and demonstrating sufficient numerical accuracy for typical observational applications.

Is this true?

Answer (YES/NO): YES